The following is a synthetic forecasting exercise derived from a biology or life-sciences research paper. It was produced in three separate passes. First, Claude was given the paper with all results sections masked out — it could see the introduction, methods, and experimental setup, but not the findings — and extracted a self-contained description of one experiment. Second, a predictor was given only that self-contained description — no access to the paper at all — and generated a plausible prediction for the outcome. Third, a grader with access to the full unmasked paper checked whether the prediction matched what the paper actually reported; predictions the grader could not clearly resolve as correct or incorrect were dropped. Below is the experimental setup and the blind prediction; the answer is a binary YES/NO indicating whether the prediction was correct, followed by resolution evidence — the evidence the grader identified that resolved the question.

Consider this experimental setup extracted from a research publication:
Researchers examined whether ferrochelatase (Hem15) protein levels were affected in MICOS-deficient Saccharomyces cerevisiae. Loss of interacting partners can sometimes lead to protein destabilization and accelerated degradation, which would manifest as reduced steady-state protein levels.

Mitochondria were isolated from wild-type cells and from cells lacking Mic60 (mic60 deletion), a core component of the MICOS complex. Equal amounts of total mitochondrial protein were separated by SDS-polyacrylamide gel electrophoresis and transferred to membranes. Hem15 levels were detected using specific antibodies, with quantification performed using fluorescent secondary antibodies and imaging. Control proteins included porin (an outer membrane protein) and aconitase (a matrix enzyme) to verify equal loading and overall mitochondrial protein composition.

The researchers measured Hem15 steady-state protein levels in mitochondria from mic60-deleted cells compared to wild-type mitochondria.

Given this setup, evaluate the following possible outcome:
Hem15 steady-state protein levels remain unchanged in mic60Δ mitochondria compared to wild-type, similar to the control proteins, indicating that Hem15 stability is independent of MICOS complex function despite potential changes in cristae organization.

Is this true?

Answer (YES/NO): YES